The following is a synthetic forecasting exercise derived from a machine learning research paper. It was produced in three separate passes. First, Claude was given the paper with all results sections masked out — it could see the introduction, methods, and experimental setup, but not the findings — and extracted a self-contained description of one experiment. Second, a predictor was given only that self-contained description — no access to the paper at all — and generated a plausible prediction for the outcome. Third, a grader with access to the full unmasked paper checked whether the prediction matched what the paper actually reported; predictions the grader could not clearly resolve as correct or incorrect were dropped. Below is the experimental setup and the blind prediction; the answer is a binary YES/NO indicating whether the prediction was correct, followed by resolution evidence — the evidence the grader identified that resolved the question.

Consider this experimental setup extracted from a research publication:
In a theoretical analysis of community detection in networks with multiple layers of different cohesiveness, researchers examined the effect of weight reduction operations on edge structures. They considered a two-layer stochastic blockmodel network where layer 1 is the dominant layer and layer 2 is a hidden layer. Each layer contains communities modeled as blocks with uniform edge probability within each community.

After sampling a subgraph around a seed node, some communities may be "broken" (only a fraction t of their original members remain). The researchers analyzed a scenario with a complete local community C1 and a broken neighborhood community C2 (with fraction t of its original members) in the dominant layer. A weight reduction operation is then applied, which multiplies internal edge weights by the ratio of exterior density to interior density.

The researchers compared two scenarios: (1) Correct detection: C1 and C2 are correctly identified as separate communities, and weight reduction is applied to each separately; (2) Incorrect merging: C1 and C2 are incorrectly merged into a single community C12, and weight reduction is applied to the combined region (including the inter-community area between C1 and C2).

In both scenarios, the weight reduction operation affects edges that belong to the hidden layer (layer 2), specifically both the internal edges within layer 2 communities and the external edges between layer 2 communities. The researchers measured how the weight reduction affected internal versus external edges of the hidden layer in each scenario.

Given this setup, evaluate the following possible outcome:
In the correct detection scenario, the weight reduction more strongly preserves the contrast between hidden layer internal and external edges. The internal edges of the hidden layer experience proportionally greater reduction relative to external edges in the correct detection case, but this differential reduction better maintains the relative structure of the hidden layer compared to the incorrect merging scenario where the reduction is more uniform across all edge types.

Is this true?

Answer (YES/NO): NO